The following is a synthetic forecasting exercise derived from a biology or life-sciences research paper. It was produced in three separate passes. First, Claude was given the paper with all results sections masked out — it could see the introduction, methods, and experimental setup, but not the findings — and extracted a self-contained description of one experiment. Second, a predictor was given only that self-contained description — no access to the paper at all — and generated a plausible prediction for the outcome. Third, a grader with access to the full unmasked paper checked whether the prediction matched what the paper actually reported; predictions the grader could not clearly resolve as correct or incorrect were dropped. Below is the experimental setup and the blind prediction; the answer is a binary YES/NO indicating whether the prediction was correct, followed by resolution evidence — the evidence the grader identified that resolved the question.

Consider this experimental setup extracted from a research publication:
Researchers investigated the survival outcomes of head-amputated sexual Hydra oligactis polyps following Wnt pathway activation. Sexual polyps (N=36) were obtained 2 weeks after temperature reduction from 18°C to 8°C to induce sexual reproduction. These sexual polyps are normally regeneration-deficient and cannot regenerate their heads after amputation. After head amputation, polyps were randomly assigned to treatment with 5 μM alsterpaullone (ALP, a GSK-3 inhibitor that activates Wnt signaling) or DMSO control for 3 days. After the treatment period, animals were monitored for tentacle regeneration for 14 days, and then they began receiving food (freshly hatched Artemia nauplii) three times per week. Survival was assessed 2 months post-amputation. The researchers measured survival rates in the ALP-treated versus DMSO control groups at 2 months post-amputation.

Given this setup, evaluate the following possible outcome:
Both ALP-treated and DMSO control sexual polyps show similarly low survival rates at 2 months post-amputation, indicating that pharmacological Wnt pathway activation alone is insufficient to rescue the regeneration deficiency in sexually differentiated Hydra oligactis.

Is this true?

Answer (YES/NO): NO